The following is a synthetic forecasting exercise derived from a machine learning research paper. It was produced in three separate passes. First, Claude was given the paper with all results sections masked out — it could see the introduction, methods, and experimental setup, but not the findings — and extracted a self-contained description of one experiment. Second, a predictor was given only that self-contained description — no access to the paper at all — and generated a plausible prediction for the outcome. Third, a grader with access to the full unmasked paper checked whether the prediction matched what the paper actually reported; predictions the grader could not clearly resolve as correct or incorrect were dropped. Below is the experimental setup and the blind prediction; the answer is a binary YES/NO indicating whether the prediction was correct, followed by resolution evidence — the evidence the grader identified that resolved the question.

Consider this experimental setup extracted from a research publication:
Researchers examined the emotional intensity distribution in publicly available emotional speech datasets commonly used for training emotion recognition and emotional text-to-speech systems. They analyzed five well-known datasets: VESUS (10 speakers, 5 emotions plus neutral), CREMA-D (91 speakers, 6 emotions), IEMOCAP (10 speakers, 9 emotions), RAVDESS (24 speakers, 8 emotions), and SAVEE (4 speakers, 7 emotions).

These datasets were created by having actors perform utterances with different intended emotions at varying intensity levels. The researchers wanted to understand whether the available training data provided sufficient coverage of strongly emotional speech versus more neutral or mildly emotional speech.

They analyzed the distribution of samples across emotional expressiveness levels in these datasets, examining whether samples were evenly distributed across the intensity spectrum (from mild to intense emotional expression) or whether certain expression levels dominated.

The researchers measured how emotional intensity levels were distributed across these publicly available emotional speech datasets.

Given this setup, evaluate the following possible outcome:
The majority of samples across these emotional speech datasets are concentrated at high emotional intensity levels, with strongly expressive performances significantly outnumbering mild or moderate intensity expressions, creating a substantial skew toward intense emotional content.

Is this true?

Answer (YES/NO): NO